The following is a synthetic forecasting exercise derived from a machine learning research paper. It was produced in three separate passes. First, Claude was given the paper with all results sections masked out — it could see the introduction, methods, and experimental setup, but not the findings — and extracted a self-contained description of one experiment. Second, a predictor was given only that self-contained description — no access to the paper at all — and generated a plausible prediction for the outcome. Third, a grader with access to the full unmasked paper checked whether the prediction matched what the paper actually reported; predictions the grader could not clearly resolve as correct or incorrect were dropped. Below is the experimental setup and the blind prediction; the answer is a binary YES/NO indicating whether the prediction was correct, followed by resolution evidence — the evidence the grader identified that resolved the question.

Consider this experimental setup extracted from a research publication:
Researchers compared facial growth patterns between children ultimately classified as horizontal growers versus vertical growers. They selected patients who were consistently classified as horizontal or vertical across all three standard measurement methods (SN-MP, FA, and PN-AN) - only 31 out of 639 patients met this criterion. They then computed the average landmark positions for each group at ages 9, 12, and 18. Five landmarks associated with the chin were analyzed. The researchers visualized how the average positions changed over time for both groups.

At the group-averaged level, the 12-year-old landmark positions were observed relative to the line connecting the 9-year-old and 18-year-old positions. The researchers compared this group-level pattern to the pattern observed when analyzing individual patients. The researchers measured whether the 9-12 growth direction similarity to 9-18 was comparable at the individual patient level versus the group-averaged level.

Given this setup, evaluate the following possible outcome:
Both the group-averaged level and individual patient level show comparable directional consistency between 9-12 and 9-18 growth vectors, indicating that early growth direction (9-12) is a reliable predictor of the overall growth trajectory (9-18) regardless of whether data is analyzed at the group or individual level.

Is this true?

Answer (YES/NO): NO